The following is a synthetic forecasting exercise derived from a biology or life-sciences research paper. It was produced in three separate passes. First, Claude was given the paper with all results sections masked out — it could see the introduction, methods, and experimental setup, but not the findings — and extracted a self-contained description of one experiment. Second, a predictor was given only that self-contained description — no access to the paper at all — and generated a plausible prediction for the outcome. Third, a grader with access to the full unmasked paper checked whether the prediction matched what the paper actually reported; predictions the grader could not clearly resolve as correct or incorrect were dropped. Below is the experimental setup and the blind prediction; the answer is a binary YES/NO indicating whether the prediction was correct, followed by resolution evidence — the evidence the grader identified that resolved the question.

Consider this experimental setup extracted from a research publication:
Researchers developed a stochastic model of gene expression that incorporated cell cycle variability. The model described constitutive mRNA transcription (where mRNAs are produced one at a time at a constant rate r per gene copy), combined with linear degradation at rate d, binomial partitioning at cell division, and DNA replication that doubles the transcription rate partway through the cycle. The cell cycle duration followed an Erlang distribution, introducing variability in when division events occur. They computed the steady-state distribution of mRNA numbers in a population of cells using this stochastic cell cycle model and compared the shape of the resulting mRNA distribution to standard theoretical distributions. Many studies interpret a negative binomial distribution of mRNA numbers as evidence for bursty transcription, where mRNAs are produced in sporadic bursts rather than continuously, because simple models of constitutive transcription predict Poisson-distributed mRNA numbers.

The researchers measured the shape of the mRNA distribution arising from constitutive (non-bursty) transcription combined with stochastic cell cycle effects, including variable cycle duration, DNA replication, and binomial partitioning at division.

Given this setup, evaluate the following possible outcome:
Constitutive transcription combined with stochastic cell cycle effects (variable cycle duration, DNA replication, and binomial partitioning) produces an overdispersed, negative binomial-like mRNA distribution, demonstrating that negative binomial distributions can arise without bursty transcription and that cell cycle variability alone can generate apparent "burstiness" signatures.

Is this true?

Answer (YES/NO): YES